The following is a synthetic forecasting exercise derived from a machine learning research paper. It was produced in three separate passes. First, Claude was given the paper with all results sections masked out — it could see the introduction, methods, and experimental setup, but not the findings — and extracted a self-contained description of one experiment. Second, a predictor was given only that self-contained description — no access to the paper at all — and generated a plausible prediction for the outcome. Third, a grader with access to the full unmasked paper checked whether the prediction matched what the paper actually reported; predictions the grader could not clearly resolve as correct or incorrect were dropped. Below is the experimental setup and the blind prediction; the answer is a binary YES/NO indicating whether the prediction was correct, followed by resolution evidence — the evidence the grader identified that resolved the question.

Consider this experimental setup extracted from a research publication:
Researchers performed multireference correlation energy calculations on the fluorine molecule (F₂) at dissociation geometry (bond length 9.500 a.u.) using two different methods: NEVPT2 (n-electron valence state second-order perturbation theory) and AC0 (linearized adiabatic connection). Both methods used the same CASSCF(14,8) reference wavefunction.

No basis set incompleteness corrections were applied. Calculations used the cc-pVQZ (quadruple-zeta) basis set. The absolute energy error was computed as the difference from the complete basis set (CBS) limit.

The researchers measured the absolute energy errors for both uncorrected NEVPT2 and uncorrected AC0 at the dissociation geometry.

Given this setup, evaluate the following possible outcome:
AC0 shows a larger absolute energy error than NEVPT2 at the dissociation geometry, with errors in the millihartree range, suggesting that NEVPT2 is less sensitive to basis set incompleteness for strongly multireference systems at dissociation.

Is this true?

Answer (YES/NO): YES